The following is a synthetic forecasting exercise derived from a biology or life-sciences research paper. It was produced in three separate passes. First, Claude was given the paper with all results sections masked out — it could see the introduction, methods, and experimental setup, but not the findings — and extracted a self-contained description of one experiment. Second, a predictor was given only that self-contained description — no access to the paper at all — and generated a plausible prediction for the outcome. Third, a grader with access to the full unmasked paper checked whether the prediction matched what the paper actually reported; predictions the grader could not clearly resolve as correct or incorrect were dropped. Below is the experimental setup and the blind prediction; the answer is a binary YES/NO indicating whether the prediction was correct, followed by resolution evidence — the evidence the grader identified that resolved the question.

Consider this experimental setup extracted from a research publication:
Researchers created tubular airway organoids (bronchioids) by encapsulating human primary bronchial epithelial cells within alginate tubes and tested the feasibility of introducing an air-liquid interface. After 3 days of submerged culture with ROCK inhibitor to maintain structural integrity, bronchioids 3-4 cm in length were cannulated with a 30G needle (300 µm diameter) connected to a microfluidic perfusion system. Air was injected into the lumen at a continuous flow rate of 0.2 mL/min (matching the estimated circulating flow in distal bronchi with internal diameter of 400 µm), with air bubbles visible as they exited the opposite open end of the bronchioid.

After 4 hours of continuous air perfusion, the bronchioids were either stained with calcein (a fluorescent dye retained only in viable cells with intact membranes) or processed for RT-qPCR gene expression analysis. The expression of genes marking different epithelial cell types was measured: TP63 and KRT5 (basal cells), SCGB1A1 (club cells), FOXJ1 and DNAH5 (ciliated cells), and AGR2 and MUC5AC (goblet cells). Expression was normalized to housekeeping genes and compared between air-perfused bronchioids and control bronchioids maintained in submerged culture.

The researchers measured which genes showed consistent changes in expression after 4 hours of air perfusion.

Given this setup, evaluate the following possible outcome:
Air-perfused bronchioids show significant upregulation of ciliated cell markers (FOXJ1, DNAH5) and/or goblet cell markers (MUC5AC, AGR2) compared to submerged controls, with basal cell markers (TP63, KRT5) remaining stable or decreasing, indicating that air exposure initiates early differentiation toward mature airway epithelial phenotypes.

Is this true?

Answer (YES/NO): NO